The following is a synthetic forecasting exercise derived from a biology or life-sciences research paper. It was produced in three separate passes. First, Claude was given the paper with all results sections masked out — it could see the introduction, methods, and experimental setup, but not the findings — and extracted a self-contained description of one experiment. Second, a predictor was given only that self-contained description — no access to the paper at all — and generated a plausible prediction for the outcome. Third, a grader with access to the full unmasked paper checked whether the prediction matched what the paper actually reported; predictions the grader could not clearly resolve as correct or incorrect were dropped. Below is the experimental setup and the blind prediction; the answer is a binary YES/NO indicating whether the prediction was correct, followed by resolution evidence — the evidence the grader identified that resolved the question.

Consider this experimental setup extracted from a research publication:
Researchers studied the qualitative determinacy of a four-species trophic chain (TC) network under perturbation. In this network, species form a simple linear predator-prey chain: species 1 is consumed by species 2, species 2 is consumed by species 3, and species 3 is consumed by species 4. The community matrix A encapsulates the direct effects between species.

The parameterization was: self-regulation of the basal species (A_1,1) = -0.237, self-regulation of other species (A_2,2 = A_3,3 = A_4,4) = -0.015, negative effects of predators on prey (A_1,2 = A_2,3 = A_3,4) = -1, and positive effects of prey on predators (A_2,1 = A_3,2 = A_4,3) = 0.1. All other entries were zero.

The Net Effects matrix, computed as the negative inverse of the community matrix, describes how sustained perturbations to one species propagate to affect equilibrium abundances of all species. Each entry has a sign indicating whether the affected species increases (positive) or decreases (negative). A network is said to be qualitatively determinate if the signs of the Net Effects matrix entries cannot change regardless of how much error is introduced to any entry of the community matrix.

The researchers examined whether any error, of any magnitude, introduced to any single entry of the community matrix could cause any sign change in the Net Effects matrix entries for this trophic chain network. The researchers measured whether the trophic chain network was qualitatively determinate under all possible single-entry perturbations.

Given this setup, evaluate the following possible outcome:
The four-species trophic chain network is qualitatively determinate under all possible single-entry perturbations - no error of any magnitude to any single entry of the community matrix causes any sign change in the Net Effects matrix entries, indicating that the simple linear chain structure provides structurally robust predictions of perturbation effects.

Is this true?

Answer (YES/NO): YES